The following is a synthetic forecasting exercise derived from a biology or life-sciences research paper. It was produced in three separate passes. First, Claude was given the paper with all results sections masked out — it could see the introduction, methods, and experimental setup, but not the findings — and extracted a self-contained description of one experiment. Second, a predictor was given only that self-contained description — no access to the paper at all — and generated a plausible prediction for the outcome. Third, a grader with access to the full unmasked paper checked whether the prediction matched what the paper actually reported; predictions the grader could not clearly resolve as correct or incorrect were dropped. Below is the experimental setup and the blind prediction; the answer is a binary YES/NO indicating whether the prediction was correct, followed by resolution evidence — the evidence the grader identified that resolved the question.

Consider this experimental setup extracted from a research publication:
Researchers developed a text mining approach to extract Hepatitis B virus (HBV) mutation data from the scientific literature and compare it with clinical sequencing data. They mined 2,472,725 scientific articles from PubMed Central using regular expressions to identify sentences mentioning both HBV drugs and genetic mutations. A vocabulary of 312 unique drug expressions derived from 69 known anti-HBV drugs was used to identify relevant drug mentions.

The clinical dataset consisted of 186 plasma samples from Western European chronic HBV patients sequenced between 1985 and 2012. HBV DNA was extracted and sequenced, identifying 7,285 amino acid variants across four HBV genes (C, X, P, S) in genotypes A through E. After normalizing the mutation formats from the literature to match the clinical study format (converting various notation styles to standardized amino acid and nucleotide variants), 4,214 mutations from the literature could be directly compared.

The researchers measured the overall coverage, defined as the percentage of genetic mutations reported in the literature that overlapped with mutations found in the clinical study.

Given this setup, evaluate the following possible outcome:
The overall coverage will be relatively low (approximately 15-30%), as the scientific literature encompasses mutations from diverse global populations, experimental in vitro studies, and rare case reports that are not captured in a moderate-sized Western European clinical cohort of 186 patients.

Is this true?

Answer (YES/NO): NO